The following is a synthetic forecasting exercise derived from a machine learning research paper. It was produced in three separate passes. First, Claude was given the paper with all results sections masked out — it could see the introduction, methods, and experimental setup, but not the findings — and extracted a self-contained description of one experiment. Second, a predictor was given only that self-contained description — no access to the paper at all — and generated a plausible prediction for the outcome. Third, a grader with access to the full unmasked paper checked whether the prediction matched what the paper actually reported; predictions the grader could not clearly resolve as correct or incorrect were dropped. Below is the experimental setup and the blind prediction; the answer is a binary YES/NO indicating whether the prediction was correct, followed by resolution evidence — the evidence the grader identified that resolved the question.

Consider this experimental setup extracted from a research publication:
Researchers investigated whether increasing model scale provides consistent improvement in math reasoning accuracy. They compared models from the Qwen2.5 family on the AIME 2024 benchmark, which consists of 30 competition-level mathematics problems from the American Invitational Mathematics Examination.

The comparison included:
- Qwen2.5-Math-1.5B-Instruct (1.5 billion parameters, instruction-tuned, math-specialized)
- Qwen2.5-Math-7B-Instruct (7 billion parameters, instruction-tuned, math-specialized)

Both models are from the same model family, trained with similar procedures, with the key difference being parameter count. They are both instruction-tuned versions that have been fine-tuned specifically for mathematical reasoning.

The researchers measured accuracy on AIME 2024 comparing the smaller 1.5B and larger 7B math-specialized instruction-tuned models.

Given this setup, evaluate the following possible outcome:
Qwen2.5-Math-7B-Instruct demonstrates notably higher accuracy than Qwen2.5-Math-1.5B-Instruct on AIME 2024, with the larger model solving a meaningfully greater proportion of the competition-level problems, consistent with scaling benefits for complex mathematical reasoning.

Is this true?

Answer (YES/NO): NO